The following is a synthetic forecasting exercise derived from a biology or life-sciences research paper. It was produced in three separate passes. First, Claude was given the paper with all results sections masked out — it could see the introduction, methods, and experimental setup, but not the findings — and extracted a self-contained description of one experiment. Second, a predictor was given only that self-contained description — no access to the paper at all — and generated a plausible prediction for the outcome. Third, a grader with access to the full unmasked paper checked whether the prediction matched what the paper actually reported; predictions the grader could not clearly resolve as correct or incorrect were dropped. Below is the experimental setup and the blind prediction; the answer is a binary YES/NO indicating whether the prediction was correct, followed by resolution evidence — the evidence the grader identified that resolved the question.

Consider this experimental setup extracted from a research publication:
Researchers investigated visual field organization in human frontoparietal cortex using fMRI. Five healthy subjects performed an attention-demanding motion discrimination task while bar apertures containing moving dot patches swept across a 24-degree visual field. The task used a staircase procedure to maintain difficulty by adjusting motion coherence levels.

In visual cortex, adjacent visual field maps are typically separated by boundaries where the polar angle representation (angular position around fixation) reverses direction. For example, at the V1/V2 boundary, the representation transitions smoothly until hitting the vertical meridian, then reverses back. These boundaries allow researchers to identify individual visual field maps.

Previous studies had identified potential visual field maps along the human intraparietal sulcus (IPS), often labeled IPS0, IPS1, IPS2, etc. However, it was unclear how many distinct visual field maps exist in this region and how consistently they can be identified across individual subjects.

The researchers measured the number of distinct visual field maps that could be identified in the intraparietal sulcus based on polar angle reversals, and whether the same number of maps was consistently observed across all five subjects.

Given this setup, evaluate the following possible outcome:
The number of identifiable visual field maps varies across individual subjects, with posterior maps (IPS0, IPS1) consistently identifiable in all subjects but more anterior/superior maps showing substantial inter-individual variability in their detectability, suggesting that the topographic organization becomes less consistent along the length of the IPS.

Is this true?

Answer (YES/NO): NO